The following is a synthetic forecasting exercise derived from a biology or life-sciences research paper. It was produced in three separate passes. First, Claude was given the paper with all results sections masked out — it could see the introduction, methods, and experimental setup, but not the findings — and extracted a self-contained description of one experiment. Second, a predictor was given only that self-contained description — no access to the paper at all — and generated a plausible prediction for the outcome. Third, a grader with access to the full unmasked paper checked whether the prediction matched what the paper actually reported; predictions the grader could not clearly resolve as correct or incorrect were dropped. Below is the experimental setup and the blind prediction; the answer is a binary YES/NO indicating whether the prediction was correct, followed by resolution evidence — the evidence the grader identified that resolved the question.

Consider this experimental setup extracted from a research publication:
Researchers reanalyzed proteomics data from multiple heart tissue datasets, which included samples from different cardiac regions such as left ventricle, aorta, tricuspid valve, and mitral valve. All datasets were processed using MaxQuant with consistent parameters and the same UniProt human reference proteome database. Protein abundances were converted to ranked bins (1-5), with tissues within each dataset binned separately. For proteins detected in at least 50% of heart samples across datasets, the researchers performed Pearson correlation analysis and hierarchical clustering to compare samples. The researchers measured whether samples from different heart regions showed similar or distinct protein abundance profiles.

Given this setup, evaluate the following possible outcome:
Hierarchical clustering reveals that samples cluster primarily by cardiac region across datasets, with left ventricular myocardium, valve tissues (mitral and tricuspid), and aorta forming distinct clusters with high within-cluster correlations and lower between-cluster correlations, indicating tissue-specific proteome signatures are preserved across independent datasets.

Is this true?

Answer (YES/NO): NO